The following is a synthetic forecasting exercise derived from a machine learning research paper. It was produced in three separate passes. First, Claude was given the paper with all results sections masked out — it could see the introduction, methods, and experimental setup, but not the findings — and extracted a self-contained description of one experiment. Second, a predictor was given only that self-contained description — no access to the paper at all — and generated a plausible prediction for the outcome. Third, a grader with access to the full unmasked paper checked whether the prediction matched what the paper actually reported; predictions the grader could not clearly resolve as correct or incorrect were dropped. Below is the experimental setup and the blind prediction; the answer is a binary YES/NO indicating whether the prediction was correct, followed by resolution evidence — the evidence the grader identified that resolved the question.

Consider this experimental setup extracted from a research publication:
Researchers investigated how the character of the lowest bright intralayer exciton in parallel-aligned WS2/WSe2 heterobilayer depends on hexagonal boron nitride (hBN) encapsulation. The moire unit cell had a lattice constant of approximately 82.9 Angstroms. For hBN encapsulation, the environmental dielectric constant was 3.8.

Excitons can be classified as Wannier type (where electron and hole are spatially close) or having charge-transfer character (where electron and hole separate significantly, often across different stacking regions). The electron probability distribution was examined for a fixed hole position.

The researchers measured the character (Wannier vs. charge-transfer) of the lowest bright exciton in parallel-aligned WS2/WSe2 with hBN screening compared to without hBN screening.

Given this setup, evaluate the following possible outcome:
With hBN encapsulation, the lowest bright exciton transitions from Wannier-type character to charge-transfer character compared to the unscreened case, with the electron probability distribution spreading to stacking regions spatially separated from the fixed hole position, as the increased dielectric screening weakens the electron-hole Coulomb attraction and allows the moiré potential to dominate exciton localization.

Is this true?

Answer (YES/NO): NO